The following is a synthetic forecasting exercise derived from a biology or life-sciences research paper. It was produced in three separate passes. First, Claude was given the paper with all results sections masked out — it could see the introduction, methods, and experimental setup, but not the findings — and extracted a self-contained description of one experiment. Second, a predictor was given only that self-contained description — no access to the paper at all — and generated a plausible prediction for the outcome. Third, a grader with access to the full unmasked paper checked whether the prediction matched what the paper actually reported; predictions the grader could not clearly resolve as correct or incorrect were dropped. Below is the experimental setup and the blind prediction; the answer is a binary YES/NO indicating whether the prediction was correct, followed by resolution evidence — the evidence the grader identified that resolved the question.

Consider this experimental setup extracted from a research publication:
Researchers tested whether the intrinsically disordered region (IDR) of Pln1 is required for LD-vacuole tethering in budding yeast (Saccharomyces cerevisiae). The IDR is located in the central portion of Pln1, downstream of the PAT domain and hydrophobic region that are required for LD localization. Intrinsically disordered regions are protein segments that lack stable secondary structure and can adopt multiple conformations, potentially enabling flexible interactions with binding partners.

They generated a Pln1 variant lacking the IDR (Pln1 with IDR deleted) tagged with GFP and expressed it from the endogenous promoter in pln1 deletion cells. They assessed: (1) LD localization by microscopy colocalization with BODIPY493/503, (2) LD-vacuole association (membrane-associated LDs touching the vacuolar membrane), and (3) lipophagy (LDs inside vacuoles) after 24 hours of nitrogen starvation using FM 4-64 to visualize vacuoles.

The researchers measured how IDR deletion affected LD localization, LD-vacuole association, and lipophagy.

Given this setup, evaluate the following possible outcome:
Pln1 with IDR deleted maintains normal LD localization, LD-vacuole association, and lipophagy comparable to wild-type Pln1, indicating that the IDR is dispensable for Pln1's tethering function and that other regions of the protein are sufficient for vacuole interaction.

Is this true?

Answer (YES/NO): NO